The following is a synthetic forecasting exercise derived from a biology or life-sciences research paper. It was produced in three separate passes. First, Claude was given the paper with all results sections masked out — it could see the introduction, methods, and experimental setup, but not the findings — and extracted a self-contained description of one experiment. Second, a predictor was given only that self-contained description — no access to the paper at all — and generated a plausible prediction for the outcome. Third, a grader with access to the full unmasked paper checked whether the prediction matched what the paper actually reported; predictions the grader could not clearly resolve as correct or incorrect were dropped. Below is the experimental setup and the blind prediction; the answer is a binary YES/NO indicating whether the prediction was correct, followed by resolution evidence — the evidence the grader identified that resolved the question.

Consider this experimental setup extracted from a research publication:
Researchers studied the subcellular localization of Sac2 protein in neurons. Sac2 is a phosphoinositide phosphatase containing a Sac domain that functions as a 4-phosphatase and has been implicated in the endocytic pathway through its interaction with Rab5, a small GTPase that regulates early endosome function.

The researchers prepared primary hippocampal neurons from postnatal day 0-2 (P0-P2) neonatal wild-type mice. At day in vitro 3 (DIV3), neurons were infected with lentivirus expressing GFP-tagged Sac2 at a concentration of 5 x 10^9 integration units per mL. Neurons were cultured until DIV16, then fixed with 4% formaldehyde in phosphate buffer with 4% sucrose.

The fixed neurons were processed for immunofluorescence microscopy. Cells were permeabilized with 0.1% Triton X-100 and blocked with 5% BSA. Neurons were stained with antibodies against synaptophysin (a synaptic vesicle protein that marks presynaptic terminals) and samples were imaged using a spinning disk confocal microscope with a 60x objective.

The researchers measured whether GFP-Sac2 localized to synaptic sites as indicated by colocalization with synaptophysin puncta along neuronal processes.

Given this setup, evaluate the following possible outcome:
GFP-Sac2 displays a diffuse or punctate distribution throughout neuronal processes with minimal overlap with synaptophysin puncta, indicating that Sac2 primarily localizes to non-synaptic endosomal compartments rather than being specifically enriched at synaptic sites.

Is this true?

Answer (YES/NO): NO